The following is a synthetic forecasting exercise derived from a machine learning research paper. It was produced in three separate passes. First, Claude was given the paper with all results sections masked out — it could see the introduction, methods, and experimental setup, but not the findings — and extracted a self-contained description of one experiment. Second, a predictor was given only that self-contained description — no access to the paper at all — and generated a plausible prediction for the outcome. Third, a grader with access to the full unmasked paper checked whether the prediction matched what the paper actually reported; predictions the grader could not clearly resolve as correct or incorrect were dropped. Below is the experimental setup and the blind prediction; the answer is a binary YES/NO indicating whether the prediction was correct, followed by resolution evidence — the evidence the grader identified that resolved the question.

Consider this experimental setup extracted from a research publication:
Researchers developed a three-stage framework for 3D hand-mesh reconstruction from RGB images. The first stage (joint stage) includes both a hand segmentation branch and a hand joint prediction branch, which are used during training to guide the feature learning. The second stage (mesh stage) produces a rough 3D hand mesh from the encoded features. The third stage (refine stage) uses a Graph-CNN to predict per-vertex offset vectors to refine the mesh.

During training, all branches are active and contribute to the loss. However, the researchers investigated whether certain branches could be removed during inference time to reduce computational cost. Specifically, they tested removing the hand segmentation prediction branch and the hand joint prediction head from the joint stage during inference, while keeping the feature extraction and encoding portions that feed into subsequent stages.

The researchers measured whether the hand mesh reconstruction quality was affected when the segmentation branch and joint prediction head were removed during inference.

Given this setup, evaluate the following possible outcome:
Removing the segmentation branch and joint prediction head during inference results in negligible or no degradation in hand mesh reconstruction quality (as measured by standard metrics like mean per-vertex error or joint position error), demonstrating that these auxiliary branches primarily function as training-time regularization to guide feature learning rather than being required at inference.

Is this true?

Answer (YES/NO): YES